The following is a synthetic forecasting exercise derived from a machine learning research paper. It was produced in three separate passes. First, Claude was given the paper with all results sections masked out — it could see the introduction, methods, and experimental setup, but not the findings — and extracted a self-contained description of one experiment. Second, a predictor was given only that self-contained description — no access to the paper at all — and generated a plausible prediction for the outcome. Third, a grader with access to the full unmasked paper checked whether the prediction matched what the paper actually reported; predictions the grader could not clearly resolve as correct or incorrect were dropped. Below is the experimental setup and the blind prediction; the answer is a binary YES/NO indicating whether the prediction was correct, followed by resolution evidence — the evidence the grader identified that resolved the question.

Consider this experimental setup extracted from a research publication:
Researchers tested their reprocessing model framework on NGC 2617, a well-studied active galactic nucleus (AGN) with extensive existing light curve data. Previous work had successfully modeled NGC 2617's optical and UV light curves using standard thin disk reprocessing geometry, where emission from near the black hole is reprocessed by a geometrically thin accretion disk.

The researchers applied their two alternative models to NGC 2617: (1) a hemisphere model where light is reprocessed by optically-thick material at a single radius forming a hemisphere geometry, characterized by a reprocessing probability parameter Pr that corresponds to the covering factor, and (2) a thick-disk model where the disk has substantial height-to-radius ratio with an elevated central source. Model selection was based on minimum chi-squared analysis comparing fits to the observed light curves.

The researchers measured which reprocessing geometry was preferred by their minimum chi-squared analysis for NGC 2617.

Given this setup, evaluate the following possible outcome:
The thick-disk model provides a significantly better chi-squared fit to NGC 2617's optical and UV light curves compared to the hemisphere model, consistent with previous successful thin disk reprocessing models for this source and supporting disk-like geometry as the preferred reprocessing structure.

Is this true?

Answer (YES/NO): NO